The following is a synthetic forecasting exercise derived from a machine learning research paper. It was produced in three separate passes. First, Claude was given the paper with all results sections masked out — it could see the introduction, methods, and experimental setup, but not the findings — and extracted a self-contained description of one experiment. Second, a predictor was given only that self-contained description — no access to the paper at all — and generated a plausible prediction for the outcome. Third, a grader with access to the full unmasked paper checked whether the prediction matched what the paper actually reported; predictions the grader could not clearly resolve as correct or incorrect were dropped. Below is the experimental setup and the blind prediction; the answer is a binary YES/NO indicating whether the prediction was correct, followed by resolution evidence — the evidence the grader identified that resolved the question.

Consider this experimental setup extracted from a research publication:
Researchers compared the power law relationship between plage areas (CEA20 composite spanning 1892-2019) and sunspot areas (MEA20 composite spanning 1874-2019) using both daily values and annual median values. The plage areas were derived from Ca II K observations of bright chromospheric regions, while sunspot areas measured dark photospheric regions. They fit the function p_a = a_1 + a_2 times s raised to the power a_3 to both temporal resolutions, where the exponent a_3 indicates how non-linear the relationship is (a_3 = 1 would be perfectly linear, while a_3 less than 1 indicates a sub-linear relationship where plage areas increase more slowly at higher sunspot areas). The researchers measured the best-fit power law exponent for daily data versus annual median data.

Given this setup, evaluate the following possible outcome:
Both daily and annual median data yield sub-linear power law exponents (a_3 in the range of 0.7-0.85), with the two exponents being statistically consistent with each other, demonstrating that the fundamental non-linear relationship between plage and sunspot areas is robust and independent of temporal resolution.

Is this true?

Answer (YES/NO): NO